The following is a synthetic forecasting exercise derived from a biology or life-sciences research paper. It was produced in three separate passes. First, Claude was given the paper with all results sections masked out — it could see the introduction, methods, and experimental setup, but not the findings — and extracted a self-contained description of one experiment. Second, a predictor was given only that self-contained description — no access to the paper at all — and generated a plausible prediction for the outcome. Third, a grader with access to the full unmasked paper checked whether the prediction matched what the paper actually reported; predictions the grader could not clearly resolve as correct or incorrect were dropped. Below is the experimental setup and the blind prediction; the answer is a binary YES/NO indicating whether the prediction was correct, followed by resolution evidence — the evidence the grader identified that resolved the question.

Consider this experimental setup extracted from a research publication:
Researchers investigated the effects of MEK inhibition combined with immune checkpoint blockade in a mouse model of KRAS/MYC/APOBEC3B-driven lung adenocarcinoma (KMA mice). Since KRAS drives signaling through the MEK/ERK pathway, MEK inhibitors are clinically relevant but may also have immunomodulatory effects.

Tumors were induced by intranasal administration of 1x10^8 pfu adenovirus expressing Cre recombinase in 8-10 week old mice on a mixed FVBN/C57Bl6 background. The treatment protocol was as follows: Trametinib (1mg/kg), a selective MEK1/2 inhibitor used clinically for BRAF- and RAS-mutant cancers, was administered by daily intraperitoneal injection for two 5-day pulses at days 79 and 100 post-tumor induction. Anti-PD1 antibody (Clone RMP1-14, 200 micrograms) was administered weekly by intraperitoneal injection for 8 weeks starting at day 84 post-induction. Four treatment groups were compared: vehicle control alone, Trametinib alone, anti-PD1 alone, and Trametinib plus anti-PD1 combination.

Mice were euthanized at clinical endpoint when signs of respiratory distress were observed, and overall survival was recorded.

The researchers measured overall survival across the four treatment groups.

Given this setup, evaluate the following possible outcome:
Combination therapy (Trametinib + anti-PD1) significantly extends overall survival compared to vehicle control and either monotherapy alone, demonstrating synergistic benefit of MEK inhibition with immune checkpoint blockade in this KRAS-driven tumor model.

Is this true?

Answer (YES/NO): NO